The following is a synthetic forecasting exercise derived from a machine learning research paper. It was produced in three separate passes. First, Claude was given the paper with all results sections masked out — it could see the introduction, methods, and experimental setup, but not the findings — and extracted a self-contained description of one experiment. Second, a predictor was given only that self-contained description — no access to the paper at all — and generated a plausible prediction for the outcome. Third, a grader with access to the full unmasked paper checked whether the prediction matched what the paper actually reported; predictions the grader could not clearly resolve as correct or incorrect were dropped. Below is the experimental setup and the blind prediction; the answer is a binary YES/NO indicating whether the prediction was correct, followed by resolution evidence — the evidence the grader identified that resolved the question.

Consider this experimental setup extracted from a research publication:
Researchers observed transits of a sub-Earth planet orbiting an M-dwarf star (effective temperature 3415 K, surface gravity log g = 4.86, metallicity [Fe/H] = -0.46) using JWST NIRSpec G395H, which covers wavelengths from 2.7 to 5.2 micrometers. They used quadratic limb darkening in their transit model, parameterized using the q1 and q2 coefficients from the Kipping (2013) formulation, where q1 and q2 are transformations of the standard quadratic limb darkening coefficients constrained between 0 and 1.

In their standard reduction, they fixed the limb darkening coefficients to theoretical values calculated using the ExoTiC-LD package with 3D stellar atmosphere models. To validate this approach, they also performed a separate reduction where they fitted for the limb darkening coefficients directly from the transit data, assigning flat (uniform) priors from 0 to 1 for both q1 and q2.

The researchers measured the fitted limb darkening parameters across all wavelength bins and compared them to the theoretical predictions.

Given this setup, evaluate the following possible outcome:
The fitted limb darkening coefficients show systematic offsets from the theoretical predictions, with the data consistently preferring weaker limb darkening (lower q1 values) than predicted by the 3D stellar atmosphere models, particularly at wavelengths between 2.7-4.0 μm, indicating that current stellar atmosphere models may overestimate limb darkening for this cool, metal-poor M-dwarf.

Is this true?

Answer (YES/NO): NO